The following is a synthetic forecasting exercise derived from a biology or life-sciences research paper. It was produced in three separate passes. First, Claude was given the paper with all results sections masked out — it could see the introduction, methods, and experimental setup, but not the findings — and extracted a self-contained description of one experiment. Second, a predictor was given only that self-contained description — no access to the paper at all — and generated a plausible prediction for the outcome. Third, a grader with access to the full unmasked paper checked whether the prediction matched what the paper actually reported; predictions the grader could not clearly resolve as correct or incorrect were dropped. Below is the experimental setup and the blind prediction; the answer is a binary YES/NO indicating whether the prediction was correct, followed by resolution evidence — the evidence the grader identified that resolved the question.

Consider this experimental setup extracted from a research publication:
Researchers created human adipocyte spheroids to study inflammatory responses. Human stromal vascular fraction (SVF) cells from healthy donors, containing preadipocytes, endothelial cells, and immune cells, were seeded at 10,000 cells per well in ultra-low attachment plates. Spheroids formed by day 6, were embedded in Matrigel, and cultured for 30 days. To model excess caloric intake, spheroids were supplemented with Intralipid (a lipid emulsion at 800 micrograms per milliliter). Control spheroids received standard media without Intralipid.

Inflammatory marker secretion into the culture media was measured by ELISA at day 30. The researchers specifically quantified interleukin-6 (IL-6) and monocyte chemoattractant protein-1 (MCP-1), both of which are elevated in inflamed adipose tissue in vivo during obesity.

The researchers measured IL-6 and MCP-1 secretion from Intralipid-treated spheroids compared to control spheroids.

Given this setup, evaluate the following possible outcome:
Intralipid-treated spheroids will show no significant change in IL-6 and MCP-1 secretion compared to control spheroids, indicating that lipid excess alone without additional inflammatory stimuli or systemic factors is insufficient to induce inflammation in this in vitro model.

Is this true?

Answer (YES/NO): NO